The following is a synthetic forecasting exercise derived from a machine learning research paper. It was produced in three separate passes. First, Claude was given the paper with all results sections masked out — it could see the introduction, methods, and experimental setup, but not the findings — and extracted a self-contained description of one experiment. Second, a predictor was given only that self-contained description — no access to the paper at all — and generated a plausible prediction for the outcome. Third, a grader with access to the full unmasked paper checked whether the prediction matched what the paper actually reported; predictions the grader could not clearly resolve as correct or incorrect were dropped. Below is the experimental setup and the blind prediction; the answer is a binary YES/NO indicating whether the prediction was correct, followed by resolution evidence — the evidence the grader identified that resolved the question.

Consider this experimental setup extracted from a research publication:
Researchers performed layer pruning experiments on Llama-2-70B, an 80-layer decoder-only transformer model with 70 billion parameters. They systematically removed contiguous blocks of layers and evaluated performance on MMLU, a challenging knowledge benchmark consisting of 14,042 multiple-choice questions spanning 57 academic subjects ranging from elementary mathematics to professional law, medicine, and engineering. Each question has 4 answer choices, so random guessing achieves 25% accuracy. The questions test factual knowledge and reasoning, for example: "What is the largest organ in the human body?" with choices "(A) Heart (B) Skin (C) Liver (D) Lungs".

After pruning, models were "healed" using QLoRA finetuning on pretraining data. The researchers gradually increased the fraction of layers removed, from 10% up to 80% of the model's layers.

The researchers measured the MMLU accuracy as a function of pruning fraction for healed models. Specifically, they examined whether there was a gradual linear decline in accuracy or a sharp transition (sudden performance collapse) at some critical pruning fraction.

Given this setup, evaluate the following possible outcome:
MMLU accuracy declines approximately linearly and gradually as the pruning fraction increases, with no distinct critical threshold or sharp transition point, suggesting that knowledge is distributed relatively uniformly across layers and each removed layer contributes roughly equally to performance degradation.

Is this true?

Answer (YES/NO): NO